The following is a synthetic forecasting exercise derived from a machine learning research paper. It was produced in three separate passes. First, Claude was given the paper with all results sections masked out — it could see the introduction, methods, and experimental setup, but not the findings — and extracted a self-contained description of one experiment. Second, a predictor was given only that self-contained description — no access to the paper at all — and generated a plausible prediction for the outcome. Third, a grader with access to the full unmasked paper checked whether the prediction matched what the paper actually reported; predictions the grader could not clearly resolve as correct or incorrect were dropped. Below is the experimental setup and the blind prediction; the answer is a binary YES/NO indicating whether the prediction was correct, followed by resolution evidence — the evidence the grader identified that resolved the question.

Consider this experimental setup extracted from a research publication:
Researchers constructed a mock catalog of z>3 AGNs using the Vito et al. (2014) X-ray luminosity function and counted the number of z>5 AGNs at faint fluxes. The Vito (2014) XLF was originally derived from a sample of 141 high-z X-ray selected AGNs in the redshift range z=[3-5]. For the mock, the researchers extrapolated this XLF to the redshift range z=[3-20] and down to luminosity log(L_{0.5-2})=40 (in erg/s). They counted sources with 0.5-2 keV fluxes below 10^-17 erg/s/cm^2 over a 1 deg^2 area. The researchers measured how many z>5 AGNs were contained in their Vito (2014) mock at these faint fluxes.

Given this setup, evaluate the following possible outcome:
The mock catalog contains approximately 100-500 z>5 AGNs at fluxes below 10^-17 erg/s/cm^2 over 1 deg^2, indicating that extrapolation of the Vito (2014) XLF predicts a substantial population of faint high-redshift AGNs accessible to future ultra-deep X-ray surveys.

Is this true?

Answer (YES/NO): NO